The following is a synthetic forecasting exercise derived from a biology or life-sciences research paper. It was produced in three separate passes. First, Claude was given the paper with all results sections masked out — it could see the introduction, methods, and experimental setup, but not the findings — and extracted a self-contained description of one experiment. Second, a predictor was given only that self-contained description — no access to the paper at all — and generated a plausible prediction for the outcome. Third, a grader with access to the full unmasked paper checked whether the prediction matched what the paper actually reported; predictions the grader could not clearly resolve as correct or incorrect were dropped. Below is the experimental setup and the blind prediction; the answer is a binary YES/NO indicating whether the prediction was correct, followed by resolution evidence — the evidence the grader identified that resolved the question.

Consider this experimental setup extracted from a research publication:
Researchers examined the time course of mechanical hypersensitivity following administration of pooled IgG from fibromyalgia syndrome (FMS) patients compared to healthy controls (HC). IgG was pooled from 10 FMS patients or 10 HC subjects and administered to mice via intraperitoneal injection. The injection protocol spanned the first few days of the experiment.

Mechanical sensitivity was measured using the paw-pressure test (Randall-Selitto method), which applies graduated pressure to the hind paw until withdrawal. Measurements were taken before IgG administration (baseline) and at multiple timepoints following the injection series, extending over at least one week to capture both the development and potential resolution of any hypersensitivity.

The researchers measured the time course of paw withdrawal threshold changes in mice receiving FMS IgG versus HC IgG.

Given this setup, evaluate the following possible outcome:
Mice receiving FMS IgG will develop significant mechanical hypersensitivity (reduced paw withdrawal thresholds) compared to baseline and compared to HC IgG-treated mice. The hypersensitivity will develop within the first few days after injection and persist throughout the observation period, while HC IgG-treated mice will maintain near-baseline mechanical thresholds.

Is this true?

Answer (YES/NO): NO